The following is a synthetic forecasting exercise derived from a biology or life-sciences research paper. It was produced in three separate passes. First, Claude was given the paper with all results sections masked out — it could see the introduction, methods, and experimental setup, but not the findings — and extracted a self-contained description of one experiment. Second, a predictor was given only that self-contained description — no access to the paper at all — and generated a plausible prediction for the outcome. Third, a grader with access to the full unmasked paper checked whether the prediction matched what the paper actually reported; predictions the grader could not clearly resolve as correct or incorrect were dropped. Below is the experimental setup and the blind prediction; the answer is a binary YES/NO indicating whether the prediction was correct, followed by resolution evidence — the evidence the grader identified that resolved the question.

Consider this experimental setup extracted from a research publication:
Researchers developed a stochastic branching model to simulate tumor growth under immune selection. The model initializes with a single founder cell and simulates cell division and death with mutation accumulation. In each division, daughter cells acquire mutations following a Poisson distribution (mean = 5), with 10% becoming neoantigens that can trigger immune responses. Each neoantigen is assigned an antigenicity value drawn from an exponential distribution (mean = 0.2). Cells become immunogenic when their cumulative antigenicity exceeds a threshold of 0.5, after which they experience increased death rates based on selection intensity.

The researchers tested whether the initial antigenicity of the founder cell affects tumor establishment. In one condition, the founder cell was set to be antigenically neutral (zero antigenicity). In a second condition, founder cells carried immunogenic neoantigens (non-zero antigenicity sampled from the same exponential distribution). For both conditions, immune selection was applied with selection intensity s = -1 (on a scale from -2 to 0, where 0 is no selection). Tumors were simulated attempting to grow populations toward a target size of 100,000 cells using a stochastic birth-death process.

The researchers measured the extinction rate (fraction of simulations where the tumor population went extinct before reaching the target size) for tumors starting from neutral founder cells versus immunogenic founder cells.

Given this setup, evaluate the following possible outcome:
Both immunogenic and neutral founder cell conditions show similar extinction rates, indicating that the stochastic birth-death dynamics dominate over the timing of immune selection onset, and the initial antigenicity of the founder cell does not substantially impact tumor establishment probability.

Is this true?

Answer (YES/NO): NO